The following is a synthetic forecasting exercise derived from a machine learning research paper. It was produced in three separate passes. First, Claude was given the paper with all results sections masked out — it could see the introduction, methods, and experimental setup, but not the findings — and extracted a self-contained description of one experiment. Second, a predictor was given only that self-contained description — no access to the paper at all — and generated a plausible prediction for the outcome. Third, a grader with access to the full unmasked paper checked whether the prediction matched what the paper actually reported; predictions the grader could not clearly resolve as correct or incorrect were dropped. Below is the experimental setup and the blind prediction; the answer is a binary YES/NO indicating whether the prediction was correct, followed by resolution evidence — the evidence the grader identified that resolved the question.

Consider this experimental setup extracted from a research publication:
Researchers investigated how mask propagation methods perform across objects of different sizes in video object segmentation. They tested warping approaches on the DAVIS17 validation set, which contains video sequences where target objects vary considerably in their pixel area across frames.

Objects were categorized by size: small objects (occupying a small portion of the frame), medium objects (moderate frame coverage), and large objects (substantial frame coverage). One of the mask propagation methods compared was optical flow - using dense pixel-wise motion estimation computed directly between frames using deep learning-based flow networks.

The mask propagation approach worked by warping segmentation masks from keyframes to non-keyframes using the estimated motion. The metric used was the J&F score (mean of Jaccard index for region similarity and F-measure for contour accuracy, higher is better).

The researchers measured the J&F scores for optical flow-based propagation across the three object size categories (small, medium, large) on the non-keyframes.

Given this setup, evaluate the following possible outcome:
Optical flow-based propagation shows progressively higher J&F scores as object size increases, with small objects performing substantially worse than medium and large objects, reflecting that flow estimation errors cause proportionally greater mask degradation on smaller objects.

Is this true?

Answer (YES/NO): YES